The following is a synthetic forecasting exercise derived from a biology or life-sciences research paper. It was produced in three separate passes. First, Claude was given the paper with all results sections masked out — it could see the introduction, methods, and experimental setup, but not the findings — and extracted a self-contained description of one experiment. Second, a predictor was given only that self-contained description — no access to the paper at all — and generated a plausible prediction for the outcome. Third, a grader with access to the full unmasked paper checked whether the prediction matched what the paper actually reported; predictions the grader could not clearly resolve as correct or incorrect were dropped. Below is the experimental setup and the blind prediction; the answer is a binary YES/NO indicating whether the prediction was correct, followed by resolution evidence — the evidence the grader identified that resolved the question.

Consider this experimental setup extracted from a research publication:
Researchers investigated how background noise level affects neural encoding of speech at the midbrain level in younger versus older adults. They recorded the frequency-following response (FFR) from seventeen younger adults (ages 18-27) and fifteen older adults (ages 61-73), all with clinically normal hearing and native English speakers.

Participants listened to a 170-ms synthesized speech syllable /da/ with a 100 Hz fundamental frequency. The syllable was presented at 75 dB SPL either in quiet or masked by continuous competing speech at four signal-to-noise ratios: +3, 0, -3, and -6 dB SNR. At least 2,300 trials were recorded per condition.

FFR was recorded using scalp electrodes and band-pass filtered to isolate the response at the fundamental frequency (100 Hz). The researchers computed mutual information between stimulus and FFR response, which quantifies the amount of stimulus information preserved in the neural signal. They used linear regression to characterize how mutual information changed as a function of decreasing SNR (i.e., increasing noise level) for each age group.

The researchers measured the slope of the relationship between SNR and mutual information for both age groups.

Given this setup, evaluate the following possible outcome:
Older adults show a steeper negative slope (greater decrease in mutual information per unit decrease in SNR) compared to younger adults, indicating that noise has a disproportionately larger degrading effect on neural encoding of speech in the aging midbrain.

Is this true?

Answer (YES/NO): NO